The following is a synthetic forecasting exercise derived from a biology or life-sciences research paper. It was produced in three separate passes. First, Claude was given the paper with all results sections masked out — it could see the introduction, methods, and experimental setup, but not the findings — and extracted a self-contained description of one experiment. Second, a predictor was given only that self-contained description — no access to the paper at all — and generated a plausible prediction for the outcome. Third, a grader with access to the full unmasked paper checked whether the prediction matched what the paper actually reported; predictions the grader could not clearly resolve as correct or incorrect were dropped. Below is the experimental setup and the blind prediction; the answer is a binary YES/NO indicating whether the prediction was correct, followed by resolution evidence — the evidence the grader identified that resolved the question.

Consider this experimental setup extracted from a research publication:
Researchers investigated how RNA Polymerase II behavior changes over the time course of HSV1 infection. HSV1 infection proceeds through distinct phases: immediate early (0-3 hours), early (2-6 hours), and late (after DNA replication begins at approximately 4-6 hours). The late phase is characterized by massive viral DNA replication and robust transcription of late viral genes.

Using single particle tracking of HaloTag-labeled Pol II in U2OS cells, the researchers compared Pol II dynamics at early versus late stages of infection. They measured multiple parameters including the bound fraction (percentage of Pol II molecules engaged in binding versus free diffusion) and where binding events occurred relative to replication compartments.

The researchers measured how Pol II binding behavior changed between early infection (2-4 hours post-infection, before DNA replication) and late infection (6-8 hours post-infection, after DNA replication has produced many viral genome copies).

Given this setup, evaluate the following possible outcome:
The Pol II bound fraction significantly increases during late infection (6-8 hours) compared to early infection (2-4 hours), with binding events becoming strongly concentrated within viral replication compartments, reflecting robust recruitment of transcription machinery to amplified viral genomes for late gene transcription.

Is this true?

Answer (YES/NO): NO